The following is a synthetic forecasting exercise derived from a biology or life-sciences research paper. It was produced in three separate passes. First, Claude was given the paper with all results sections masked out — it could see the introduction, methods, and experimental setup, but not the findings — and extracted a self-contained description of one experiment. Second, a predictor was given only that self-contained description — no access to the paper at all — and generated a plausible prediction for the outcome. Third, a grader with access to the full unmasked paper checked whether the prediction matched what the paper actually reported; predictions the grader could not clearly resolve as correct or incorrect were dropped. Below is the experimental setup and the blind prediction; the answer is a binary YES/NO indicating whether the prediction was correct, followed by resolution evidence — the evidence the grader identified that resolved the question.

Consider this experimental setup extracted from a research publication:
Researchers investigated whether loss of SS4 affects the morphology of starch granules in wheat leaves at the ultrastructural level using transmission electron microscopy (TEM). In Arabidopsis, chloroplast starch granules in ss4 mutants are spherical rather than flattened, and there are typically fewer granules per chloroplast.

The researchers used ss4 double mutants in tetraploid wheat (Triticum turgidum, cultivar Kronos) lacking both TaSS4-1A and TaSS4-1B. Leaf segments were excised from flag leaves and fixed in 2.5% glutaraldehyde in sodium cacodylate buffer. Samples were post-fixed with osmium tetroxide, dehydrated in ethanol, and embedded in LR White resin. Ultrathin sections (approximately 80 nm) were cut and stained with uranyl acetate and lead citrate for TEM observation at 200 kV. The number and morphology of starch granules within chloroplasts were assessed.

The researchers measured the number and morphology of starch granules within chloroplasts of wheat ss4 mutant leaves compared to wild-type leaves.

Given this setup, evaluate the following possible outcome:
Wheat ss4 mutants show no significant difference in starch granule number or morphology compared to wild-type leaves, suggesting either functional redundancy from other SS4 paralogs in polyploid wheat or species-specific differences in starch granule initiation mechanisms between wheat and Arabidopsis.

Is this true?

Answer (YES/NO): NO